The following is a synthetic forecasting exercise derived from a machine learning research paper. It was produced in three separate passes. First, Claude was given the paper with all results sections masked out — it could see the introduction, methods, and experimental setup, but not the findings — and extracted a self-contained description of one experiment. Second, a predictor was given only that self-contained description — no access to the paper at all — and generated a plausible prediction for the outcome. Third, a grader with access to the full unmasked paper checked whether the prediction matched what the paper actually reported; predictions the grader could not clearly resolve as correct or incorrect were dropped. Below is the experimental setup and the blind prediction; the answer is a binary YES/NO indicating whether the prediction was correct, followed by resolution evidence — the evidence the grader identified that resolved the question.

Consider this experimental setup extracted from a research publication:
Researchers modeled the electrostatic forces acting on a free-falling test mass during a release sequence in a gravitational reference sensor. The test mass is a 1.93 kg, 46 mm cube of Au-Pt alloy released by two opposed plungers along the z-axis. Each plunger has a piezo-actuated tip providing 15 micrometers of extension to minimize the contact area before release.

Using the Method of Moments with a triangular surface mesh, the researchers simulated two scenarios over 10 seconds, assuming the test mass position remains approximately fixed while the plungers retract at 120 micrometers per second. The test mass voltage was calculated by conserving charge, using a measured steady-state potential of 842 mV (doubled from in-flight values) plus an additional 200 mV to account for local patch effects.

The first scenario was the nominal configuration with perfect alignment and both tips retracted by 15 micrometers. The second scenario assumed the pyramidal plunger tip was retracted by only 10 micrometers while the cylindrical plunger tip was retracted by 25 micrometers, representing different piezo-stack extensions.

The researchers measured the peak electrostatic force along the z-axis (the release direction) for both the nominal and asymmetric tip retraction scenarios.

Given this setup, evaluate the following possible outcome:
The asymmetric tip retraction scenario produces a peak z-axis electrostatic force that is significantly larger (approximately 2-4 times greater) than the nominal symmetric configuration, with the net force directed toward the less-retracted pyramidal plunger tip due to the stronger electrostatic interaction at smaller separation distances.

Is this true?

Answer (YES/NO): YES